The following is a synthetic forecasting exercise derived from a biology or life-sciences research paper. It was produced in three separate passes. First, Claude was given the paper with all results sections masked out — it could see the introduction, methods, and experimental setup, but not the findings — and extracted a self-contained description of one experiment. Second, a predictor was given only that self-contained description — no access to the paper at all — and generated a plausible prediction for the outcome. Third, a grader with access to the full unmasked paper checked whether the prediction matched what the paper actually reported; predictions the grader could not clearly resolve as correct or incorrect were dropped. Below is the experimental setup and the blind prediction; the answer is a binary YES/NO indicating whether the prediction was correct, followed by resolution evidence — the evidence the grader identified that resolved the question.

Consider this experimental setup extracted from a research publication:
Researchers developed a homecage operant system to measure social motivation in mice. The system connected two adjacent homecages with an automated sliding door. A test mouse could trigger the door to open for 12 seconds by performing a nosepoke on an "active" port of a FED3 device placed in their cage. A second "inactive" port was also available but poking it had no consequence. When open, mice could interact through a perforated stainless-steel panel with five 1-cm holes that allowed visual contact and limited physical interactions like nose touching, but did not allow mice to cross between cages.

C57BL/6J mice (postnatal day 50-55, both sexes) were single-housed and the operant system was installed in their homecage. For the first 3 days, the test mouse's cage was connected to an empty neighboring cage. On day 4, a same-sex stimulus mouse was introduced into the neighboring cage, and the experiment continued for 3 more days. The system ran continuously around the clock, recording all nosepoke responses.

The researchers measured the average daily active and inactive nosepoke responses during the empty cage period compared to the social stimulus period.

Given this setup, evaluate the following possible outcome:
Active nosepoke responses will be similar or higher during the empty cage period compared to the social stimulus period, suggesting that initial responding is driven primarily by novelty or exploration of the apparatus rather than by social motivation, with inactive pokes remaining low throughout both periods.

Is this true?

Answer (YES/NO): NO